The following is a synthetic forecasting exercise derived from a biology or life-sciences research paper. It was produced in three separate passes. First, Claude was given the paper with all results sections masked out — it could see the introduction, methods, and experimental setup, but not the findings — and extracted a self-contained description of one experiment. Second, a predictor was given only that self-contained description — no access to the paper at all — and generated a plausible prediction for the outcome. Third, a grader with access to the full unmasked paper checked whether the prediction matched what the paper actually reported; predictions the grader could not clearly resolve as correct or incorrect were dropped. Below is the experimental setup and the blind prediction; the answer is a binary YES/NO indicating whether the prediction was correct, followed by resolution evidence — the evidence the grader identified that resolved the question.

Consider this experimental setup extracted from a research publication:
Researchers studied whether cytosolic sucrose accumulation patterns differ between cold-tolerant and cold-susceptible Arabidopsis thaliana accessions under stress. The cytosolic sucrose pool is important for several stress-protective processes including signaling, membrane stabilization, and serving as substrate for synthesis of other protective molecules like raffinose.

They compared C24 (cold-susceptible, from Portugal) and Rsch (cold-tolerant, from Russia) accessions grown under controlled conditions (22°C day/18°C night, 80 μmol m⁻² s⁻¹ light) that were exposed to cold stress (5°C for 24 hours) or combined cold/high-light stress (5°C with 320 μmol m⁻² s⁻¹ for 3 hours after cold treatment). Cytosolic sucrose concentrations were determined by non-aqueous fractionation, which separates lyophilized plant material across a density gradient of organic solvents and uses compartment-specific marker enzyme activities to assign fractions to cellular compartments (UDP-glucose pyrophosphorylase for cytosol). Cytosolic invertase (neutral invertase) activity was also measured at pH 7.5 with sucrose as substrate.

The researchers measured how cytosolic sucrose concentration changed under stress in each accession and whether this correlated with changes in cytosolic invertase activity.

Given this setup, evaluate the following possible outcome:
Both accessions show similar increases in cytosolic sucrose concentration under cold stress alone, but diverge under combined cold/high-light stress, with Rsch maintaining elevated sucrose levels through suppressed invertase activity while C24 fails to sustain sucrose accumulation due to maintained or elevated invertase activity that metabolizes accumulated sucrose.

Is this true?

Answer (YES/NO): NO